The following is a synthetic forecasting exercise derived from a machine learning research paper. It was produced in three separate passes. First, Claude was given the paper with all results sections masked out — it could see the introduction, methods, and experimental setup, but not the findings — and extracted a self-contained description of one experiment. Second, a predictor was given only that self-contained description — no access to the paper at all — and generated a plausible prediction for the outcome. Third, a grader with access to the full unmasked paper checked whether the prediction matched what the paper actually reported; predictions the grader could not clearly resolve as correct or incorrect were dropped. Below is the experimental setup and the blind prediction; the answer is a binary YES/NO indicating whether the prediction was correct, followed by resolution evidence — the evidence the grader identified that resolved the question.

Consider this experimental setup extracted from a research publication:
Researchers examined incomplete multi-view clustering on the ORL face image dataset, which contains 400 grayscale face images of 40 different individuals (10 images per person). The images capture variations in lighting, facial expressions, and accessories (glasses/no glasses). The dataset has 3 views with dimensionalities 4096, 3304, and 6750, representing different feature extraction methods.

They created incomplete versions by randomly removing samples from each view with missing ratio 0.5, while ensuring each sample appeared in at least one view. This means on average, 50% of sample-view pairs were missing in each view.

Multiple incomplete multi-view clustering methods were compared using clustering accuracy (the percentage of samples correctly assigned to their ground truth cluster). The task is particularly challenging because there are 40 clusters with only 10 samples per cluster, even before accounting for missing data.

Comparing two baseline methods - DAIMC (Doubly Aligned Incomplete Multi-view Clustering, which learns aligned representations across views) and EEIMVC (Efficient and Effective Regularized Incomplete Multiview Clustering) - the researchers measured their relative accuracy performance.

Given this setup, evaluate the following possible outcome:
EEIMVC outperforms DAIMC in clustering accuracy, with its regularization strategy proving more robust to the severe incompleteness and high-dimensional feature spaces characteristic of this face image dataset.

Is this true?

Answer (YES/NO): YES